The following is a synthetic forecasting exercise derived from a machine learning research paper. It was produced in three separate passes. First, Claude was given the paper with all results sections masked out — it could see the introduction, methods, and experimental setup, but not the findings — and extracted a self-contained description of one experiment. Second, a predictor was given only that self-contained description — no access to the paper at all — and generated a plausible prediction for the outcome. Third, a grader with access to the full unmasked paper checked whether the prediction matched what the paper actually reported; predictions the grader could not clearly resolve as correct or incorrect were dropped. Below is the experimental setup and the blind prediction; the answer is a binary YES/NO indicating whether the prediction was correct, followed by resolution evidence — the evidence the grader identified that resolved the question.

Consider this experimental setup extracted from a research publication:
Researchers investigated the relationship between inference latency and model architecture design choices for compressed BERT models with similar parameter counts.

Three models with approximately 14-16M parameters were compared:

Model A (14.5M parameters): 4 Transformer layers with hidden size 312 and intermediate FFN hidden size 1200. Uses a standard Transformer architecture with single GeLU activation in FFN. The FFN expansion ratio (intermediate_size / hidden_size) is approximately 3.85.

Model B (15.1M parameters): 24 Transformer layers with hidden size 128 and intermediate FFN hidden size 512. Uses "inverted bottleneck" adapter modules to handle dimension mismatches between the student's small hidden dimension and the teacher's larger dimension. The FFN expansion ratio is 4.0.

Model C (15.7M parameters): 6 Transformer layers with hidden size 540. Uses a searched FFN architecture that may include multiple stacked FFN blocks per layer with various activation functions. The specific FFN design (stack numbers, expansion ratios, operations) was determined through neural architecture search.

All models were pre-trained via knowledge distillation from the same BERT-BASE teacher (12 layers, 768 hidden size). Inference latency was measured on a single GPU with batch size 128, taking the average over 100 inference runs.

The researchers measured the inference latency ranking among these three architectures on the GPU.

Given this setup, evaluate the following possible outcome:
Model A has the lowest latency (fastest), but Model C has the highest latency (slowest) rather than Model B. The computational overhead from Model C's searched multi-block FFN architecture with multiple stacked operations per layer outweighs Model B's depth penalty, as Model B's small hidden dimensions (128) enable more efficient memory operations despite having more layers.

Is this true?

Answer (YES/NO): NO